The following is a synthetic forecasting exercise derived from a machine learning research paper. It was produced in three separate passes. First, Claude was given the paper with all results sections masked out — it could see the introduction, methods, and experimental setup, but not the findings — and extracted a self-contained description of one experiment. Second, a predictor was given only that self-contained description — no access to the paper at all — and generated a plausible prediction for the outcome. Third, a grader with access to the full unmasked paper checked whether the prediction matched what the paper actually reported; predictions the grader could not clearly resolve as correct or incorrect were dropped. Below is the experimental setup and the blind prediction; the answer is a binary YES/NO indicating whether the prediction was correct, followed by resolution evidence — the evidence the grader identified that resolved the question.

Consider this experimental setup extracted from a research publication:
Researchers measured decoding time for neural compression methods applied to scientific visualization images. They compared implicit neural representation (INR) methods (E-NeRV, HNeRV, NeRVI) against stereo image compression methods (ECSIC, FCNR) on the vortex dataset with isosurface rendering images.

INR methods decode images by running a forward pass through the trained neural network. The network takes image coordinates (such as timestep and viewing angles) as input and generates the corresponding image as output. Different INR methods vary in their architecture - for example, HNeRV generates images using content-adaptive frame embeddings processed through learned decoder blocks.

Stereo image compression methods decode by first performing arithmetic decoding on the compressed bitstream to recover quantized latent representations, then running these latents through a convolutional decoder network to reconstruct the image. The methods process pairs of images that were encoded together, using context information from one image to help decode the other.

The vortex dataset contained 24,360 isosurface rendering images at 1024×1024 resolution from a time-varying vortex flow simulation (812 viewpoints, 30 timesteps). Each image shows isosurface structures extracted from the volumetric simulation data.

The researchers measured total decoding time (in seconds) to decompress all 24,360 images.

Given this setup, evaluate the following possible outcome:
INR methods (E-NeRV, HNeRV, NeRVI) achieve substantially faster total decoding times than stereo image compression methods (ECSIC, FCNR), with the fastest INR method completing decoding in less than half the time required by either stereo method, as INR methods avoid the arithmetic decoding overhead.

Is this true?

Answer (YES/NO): NO